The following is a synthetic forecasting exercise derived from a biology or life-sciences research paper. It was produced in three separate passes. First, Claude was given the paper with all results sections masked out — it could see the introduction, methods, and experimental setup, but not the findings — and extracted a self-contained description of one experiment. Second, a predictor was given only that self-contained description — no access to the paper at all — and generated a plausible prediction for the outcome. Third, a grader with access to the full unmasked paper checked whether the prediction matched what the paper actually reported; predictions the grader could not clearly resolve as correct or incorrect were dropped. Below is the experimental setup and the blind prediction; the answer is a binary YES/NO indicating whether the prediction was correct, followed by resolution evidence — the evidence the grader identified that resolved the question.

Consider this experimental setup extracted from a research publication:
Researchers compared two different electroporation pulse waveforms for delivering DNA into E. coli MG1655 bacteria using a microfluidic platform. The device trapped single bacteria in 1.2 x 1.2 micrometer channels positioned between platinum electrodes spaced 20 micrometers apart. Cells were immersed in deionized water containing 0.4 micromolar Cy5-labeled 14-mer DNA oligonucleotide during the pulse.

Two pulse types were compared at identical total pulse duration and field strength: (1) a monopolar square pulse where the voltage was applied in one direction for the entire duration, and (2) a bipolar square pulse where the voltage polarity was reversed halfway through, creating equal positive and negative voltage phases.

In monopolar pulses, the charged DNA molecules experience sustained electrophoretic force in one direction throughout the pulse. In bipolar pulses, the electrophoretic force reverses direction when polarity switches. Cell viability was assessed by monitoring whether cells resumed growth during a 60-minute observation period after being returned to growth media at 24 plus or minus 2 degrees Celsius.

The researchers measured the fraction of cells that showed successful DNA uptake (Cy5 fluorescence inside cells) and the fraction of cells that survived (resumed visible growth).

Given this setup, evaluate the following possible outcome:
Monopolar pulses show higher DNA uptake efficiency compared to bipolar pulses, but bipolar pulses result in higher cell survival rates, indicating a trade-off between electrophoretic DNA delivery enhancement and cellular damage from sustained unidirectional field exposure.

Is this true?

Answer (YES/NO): NO